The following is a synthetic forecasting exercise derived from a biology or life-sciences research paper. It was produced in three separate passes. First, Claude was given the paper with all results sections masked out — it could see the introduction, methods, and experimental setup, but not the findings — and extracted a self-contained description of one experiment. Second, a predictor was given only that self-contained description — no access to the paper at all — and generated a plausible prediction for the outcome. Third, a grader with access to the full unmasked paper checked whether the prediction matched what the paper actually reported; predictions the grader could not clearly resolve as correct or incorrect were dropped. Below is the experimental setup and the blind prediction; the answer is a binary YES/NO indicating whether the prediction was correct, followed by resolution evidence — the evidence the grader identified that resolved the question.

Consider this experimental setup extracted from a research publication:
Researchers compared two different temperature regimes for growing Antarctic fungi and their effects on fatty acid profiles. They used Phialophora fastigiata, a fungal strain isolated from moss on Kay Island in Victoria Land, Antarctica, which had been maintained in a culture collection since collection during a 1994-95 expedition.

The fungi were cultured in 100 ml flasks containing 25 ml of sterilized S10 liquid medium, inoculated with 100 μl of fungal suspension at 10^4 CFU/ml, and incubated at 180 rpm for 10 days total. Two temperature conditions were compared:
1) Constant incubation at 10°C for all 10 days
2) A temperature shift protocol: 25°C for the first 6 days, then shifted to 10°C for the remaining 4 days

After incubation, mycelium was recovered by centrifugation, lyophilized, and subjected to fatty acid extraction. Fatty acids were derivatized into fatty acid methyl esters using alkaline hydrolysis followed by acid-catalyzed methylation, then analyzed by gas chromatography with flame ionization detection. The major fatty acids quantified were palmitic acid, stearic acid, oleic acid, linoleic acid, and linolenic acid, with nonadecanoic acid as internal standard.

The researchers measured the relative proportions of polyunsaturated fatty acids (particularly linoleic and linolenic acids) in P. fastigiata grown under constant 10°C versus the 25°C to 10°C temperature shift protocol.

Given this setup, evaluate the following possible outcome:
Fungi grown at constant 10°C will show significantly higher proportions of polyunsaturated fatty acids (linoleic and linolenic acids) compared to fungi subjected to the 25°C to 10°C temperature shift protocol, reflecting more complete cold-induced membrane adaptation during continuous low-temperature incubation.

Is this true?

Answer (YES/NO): NO